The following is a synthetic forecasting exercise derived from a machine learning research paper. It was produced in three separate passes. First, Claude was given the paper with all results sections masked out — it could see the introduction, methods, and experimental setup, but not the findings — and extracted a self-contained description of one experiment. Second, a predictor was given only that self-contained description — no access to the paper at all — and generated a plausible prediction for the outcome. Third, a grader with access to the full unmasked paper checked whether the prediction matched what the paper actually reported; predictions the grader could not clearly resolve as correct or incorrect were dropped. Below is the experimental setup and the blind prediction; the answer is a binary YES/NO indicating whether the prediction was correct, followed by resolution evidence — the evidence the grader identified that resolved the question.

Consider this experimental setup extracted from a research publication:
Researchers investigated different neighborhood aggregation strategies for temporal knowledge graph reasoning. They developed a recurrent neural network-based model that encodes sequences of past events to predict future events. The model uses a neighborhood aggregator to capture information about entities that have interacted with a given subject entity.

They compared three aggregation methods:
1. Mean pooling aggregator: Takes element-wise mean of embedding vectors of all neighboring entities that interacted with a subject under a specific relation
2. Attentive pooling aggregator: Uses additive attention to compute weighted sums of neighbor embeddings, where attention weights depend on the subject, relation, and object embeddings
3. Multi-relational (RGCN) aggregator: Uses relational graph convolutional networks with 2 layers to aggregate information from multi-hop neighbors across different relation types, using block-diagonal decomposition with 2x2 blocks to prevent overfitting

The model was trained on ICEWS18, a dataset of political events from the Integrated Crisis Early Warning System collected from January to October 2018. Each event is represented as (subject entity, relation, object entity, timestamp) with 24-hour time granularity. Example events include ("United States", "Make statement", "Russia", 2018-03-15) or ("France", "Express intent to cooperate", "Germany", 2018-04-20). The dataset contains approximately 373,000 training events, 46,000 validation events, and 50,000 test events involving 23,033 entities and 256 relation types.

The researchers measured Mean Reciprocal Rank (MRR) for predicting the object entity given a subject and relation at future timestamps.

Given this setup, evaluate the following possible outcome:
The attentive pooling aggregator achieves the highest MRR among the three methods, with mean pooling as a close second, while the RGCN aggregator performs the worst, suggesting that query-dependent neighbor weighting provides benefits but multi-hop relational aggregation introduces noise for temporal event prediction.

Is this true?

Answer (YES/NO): NO